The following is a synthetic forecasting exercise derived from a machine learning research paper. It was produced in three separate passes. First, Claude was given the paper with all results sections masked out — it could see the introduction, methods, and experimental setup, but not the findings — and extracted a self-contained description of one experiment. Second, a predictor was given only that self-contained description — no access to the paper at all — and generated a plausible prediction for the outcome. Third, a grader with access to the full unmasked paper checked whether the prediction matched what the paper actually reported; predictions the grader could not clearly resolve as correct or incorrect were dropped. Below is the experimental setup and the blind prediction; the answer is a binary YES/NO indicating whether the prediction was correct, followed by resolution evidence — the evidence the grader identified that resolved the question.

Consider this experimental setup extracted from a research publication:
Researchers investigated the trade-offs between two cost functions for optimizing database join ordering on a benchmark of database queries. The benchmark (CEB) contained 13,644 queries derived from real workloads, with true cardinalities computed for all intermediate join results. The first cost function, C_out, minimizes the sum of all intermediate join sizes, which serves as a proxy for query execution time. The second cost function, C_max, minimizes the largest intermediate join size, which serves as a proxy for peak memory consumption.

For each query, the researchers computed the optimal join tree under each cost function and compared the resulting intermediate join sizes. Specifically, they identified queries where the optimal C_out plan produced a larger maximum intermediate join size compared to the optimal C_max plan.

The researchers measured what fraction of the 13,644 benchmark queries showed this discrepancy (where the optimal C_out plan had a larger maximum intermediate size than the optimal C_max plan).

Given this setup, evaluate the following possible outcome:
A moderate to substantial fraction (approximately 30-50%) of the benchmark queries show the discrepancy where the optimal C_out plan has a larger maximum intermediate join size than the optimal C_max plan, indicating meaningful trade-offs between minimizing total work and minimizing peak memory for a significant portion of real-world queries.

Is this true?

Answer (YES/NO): NO